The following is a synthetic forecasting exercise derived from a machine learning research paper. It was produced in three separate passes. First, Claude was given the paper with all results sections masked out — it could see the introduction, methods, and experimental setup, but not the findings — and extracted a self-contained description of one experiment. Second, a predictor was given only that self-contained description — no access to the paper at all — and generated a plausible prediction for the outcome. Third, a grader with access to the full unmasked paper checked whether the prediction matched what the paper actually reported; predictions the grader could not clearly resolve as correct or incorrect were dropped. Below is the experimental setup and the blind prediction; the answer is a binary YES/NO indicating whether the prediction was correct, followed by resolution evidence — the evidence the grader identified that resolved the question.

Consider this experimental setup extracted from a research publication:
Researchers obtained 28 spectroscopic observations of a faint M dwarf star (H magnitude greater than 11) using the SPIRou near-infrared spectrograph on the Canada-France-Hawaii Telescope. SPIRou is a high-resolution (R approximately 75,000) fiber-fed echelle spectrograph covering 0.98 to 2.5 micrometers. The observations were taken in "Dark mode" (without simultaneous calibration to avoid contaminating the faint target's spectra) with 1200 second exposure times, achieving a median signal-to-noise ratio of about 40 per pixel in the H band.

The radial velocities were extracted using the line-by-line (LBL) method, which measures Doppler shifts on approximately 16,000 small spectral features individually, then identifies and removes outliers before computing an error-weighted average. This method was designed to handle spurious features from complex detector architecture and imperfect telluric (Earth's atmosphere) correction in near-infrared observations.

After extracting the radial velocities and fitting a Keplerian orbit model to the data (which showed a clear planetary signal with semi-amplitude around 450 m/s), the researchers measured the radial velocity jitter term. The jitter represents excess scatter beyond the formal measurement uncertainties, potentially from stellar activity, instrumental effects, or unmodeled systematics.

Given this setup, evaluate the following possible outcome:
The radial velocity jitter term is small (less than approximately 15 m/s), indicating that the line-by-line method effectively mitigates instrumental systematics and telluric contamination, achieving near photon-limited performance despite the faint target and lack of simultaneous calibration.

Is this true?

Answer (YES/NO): NO